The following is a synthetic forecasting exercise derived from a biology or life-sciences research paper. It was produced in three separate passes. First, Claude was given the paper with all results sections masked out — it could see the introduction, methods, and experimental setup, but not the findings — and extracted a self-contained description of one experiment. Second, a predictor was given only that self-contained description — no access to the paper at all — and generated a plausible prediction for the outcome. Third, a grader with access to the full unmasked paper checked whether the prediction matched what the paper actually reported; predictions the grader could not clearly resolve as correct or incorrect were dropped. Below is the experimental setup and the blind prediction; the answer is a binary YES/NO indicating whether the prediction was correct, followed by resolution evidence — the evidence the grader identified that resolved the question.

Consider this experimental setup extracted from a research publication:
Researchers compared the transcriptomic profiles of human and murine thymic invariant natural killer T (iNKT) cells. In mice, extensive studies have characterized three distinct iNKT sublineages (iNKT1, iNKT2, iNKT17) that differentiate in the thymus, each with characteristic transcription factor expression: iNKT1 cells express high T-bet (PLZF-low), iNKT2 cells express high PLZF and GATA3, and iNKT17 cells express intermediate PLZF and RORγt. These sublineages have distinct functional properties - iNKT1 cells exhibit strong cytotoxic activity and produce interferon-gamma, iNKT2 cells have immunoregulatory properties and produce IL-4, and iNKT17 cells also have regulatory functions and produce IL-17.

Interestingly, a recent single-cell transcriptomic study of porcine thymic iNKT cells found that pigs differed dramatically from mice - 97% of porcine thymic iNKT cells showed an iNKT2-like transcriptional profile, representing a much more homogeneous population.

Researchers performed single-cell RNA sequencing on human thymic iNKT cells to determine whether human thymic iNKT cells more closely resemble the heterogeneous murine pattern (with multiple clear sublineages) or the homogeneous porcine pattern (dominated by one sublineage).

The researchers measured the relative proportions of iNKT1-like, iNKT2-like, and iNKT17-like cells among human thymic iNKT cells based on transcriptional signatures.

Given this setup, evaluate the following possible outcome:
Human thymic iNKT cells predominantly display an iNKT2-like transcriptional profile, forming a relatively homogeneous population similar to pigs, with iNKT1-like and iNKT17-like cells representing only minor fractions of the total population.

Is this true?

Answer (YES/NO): NO